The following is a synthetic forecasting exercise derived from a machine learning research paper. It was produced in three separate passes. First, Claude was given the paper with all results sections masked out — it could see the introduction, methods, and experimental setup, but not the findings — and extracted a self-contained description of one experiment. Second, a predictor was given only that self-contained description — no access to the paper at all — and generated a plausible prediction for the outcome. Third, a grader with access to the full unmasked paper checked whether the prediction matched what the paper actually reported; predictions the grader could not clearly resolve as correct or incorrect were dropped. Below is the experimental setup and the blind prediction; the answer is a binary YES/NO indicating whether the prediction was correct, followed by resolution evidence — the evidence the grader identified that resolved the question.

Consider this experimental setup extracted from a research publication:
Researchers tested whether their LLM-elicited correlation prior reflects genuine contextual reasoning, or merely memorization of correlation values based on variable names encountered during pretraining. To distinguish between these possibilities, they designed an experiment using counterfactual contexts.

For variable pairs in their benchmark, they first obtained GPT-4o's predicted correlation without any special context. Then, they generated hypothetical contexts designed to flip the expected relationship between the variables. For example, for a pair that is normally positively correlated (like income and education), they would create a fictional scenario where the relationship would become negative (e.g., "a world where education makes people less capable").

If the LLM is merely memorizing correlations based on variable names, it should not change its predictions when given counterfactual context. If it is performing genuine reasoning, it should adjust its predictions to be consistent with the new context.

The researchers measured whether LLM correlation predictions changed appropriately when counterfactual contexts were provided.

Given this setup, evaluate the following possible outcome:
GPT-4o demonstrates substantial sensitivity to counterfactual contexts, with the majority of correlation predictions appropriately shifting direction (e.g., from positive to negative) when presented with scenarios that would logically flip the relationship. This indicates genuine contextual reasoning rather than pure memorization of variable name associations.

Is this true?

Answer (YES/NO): YES